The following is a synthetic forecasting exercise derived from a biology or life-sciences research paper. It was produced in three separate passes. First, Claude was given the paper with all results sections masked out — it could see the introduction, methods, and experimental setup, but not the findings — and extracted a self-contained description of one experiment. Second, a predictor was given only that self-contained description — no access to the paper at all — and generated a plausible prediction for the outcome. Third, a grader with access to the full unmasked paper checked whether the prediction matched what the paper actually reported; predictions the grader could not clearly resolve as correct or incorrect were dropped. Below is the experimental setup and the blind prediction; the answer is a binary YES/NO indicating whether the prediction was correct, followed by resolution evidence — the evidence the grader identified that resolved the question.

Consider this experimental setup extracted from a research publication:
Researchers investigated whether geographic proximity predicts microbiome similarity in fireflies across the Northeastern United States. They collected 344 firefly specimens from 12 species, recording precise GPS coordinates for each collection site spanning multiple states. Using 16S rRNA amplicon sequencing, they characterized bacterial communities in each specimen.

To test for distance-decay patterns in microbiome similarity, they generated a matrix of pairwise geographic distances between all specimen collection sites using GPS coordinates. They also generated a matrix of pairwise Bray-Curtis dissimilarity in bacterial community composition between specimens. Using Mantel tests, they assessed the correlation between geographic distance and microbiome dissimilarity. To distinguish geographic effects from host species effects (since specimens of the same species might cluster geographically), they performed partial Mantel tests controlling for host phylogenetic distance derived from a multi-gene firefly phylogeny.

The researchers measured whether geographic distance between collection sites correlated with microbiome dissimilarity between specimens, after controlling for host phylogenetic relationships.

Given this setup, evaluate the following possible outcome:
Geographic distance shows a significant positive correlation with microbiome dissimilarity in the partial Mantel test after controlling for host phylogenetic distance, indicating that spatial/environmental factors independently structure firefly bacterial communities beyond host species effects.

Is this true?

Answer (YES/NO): YES